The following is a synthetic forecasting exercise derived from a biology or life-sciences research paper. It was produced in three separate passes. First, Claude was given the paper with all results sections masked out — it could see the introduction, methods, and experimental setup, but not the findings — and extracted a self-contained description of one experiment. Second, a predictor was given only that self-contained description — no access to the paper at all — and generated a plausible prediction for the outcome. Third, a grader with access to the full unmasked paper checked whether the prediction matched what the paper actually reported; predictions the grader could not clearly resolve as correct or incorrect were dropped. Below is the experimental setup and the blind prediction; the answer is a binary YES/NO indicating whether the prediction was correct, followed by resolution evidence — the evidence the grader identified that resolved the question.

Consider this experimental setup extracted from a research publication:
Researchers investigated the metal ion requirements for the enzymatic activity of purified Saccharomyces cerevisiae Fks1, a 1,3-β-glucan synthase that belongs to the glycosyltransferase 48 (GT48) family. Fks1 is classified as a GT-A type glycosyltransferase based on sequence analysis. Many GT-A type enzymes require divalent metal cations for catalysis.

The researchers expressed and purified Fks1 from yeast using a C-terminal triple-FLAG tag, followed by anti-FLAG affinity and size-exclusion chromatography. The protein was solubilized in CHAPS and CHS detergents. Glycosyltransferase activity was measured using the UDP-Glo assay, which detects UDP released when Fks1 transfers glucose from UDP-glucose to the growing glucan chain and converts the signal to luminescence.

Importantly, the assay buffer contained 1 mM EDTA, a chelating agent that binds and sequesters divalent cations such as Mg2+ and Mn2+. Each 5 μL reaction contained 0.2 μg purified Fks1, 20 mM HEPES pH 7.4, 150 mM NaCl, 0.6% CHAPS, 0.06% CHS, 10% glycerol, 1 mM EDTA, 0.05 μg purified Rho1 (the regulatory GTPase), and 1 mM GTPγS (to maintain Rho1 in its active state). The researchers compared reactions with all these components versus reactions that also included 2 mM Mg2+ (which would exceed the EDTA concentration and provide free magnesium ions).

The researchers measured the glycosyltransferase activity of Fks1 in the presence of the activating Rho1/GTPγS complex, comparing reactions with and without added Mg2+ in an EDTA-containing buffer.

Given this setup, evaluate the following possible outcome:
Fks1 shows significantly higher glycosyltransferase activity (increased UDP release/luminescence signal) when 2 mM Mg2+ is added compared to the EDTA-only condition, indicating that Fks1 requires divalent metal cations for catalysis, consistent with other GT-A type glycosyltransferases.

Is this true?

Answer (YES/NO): NO